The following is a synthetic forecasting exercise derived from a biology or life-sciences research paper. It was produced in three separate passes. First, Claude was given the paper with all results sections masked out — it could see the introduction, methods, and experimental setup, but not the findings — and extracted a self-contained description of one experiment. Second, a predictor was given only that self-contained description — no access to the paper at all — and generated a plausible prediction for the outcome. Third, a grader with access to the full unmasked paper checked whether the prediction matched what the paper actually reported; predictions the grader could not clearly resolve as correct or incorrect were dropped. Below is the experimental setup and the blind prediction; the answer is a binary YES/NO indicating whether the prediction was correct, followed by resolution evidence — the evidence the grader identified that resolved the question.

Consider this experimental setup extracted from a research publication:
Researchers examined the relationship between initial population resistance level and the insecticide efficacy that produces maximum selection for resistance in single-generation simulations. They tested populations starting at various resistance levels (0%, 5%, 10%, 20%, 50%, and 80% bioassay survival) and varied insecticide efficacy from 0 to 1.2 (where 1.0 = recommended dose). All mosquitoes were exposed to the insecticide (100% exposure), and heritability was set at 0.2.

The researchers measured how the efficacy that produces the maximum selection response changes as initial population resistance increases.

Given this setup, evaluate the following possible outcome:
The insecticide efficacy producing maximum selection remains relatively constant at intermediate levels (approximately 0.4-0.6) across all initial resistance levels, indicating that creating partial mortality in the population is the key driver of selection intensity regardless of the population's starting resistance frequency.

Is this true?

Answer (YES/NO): NO